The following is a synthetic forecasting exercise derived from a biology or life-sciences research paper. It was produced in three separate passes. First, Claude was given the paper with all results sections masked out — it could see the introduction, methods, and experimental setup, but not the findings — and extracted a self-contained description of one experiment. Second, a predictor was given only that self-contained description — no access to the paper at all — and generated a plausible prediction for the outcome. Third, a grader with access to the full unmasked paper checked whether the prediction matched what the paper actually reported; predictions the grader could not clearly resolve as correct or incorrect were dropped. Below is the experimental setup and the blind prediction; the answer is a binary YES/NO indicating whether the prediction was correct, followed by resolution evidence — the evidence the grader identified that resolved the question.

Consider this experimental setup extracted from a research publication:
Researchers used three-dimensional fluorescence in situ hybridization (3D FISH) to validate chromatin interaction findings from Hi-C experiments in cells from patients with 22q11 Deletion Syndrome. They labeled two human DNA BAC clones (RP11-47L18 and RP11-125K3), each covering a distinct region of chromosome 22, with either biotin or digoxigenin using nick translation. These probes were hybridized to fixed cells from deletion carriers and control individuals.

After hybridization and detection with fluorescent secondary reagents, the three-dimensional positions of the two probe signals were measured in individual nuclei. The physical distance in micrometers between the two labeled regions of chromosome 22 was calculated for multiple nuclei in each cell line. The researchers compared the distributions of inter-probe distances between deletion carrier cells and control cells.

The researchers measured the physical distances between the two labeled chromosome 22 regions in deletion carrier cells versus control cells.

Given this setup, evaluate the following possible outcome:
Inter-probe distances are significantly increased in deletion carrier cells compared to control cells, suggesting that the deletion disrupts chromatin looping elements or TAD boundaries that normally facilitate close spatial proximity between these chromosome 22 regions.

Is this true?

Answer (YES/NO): NO